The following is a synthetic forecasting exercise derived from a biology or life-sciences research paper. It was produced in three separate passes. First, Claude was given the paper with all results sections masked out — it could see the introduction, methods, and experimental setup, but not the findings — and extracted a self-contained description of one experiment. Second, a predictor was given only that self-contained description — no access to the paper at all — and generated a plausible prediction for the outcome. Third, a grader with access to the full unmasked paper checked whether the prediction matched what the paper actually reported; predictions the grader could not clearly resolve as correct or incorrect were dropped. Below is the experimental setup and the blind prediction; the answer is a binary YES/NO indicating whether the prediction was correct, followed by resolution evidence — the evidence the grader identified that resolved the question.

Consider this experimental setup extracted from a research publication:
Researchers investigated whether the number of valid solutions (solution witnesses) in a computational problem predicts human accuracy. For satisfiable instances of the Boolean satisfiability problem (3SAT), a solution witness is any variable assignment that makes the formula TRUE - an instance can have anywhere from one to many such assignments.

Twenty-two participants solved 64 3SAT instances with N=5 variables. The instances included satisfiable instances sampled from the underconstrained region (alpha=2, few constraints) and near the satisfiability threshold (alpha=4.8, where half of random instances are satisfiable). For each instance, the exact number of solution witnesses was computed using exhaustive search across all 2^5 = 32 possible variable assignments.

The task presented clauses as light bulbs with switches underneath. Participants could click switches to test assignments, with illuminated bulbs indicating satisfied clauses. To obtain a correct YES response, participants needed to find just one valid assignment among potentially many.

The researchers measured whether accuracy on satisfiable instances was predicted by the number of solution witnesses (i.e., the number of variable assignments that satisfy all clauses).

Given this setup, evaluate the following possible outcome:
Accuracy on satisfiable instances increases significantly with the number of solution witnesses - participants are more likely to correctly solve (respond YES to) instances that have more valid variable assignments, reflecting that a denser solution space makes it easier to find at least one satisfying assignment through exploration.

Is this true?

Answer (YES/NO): YES